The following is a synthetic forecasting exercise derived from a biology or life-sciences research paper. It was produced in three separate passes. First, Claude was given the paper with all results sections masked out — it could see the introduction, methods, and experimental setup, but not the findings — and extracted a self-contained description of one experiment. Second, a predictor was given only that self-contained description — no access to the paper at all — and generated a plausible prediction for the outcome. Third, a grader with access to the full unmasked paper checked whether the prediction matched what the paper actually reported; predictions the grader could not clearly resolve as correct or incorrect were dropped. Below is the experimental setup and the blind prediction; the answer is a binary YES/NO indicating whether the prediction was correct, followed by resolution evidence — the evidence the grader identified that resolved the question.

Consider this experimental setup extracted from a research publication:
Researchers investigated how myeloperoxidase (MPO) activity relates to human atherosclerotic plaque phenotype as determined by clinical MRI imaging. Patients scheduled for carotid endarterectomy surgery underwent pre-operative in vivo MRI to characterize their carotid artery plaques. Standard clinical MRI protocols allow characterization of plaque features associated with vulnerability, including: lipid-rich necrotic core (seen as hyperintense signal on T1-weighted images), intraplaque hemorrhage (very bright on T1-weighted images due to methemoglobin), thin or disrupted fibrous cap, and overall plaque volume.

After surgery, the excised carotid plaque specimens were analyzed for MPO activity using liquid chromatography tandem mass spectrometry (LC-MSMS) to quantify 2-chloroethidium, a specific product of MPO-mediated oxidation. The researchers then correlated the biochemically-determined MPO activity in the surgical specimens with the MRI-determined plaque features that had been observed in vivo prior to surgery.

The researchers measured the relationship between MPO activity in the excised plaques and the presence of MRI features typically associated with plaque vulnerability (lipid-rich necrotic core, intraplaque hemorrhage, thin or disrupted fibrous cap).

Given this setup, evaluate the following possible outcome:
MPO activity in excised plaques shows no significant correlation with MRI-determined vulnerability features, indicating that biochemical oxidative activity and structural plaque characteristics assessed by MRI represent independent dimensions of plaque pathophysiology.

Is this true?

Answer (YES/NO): NO